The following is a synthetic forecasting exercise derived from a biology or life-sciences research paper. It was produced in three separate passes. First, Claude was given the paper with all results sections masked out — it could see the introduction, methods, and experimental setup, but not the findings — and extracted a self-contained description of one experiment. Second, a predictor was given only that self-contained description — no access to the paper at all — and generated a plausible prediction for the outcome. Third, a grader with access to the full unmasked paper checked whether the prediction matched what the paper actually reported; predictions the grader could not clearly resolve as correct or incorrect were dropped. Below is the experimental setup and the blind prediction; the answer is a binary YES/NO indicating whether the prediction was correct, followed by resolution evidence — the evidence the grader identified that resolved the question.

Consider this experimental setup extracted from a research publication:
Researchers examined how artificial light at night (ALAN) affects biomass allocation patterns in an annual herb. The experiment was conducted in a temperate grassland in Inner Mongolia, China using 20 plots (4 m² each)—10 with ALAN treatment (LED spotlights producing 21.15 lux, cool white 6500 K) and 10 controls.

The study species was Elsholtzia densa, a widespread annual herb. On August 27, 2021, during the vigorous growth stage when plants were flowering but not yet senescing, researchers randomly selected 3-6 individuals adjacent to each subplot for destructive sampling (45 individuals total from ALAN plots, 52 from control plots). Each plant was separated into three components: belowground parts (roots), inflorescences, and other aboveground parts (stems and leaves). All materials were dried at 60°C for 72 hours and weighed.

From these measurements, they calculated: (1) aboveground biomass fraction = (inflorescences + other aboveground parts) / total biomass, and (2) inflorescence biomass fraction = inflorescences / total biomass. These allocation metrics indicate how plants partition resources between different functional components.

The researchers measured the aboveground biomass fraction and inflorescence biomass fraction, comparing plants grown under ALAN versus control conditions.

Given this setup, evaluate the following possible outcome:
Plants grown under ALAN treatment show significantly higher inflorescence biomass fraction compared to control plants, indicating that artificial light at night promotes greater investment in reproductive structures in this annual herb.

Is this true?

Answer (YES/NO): NO